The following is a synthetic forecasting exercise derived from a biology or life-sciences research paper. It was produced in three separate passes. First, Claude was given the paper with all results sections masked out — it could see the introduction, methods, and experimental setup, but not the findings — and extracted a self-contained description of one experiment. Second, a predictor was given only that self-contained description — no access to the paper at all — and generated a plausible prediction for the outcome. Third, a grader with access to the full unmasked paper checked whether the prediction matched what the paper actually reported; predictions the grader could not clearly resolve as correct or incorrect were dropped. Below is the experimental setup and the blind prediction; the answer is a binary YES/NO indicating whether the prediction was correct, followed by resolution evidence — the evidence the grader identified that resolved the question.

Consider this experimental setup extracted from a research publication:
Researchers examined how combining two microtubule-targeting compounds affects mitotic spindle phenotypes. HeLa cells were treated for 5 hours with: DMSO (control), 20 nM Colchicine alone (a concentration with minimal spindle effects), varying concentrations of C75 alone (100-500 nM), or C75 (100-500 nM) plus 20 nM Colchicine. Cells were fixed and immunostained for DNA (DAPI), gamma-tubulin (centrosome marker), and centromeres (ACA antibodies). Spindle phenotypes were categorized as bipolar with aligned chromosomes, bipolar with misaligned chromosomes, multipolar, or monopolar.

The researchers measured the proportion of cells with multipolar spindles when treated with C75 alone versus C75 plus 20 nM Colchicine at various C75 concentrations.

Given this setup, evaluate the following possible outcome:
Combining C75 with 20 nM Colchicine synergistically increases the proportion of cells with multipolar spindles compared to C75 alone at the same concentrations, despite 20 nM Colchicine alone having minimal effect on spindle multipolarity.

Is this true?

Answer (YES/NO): YES